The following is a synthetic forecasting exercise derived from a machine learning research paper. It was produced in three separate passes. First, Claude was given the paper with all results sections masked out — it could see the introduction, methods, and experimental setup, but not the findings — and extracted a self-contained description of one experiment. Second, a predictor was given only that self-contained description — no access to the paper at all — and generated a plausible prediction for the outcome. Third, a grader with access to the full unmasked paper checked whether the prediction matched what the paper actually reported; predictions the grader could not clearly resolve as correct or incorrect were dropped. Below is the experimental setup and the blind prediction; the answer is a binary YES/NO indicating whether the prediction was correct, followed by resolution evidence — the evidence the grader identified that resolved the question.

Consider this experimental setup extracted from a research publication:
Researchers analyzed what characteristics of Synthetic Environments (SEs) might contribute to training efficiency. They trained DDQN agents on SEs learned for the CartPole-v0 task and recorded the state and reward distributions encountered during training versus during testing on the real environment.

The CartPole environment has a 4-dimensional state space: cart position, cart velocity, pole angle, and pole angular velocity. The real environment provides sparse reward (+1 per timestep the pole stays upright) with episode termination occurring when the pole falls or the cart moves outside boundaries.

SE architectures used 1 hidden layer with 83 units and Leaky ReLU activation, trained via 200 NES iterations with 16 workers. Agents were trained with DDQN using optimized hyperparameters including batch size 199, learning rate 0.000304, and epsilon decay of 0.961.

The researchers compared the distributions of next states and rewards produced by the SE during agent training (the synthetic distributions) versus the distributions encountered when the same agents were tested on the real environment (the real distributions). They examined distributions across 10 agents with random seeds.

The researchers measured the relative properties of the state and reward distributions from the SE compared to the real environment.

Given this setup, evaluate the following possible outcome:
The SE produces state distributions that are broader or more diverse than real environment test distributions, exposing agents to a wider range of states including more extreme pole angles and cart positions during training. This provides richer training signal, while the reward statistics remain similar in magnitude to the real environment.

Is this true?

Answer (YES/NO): NO